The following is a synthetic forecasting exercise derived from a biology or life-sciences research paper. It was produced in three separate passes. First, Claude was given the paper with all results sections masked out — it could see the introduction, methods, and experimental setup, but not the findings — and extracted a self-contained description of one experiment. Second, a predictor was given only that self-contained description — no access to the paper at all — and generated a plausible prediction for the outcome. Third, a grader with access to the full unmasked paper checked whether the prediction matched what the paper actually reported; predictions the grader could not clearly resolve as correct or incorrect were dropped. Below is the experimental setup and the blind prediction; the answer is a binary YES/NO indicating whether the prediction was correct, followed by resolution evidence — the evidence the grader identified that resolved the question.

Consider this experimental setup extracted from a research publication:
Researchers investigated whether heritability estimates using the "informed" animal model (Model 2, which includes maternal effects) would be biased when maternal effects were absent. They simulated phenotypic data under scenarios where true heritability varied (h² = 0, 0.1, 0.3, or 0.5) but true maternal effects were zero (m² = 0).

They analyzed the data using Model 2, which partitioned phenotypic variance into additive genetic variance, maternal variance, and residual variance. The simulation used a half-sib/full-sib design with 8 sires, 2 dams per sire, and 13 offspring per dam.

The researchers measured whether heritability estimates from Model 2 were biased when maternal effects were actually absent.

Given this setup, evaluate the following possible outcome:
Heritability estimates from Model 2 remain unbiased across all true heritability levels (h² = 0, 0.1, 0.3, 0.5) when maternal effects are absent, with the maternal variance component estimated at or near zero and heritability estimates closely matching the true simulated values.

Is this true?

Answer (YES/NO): NO